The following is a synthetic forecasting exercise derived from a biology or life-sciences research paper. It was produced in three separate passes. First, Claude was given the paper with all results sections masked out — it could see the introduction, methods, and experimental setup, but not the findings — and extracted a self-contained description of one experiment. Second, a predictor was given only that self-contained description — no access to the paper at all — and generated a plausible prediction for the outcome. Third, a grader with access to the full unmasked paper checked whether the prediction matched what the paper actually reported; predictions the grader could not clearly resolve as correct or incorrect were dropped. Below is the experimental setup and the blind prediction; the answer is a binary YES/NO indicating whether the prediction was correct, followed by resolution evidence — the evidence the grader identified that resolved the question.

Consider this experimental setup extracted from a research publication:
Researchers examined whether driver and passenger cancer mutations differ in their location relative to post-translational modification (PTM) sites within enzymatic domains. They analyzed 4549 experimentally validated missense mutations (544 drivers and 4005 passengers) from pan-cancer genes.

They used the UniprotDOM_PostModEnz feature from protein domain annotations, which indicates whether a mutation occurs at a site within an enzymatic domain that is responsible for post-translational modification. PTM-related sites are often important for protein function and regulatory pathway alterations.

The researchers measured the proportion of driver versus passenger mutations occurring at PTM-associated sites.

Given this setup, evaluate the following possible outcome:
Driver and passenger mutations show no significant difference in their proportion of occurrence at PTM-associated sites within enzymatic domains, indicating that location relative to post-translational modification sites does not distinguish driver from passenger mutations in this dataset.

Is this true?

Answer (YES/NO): NO